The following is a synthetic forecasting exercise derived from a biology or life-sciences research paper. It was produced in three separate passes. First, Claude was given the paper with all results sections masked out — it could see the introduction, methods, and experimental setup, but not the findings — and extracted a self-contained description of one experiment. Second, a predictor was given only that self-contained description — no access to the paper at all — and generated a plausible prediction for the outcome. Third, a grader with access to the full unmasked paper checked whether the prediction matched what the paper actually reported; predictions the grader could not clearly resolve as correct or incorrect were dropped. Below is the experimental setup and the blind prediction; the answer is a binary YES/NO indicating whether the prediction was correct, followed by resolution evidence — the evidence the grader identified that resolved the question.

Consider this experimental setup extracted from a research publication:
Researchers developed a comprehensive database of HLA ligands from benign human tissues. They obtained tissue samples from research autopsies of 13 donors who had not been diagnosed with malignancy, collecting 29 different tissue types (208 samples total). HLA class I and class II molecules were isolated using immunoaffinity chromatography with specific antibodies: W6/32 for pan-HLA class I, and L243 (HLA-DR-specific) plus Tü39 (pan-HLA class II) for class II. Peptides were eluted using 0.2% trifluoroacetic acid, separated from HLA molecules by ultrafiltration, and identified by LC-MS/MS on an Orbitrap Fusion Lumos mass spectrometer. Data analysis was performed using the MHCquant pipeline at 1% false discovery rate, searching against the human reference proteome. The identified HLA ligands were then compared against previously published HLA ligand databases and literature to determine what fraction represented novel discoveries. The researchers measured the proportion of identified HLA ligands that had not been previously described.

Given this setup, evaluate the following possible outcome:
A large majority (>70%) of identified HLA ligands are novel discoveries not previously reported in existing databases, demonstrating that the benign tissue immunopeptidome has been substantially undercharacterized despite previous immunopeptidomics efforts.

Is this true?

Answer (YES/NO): NO